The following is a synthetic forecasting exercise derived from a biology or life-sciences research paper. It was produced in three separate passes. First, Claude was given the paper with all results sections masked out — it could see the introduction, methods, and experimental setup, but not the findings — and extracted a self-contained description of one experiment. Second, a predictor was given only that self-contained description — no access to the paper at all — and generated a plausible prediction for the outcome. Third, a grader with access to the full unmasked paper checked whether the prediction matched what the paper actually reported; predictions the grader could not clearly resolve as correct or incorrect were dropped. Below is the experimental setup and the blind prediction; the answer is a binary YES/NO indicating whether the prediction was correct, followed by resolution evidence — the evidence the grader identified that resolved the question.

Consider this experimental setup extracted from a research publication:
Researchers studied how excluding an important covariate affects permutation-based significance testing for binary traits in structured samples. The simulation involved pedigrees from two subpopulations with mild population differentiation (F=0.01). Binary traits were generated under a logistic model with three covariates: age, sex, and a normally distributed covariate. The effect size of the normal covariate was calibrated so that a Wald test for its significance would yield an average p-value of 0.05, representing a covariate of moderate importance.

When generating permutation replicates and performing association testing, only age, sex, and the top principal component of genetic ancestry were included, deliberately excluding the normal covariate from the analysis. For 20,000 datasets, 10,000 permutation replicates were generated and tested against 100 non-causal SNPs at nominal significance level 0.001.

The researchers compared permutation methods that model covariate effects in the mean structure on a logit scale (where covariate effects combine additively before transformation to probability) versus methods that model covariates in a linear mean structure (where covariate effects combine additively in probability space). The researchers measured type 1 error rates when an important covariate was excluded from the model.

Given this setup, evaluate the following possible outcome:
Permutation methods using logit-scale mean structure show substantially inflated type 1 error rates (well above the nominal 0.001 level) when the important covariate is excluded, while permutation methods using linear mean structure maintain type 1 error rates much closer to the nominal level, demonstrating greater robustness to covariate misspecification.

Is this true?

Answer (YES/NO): NO